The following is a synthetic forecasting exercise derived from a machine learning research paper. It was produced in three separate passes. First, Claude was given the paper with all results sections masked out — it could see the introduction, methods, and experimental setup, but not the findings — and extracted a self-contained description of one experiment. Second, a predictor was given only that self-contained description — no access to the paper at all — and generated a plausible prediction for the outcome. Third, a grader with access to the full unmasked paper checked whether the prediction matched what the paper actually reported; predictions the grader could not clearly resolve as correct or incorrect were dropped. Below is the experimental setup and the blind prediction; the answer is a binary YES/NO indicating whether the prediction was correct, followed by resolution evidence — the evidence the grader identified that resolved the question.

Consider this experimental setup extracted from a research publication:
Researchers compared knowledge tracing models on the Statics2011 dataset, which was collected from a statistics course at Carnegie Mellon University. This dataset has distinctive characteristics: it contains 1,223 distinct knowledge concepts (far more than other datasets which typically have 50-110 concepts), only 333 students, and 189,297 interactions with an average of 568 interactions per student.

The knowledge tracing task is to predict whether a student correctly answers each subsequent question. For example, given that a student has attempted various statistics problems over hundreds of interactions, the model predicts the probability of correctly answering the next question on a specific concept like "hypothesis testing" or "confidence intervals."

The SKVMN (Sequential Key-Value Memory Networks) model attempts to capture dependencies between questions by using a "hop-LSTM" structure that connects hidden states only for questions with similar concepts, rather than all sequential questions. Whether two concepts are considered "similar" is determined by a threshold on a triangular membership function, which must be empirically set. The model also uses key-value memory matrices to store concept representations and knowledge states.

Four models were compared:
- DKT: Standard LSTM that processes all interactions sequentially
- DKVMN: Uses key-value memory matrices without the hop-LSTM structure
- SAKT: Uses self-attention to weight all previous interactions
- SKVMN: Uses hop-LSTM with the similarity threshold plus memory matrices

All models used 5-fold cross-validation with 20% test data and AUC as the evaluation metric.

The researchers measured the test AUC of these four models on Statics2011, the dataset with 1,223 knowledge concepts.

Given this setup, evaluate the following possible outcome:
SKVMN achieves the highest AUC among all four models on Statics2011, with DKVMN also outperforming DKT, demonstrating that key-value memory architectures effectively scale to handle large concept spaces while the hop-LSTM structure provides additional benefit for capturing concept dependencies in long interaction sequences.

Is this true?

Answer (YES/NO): NO